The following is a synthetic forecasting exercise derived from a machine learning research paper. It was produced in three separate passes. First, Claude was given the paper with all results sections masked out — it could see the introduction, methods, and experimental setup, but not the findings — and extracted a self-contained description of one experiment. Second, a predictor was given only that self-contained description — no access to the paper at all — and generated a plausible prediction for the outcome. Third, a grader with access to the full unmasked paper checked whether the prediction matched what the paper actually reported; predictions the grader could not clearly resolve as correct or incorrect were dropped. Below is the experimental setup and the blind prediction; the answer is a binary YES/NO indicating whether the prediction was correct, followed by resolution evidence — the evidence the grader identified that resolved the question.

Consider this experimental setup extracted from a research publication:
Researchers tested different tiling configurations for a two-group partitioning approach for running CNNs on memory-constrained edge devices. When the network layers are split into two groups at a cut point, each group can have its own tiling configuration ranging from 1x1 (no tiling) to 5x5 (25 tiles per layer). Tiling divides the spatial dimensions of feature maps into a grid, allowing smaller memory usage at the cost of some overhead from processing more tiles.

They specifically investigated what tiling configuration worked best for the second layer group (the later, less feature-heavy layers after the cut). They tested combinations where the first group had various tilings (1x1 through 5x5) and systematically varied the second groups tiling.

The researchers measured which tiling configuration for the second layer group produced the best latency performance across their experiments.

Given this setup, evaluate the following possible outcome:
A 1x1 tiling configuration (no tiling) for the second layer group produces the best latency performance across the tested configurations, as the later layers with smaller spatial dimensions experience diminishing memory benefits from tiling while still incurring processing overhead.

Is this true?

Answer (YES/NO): NO